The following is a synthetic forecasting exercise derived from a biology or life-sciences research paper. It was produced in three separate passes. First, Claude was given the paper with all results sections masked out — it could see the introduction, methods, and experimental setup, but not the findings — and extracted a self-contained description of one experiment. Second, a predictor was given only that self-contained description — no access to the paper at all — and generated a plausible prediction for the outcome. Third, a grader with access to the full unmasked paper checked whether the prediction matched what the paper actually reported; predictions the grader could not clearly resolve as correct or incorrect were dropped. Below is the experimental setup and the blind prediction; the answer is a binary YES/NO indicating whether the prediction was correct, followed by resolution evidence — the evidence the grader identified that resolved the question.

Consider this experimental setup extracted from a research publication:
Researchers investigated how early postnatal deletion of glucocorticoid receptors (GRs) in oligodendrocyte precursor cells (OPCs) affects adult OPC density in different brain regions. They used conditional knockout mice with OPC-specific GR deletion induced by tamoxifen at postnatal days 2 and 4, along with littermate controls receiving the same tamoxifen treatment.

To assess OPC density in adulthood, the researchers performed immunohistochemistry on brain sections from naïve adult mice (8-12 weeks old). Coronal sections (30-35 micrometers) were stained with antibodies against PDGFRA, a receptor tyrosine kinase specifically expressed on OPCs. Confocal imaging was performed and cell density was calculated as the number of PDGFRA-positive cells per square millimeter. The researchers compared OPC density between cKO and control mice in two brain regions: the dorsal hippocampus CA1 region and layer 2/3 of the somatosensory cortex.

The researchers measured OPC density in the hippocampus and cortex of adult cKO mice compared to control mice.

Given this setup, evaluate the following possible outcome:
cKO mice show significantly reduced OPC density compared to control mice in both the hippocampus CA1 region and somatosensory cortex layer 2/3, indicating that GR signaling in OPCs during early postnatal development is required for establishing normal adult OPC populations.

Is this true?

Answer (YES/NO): NO